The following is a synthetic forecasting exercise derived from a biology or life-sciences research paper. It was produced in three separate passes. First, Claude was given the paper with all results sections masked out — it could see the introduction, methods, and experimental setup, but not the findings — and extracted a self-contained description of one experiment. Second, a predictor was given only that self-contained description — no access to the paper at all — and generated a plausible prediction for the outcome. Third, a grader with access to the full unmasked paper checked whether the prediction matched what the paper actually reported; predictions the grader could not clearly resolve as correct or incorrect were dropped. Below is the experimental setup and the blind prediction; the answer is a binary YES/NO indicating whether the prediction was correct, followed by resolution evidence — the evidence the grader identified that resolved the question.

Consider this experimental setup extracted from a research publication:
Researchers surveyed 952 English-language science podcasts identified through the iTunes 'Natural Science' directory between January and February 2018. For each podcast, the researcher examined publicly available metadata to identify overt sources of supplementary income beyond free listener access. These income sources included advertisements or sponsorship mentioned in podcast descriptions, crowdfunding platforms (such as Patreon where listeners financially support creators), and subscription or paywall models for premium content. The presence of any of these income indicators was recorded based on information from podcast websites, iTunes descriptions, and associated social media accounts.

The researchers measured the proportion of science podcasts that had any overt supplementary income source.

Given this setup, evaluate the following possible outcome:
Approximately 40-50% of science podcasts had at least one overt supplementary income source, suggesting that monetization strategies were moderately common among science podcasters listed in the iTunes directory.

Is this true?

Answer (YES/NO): NO